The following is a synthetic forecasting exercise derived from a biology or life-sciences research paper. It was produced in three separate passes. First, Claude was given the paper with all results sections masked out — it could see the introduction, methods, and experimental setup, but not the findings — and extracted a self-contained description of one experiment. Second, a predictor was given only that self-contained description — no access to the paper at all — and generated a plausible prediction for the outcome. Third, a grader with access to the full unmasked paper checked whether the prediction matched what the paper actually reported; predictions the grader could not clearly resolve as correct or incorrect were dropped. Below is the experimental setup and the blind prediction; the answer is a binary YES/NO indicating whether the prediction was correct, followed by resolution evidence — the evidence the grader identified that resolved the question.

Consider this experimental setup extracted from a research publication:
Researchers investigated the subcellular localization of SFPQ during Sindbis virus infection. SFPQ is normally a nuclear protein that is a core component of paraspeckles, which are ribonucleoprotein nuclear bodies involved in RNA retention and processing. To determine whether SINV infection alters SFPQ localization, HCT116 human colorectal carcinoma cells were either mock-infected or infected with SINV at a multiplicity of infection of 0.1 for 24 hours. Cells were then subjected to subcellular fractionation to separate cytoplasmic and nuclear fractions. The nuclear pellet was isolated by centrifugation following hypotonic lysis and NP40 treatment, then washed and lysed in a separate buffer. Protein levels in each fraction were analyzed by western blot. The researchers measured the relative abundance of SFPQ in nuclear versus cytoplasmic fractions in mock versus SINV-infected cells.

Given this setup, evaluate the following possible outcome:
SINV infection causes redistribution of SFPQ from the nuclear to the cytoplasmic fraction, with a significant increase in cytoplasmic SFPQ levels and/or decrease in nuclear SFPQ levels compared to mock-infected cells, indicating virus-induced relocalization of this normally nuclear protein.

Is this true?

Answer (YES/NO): NO